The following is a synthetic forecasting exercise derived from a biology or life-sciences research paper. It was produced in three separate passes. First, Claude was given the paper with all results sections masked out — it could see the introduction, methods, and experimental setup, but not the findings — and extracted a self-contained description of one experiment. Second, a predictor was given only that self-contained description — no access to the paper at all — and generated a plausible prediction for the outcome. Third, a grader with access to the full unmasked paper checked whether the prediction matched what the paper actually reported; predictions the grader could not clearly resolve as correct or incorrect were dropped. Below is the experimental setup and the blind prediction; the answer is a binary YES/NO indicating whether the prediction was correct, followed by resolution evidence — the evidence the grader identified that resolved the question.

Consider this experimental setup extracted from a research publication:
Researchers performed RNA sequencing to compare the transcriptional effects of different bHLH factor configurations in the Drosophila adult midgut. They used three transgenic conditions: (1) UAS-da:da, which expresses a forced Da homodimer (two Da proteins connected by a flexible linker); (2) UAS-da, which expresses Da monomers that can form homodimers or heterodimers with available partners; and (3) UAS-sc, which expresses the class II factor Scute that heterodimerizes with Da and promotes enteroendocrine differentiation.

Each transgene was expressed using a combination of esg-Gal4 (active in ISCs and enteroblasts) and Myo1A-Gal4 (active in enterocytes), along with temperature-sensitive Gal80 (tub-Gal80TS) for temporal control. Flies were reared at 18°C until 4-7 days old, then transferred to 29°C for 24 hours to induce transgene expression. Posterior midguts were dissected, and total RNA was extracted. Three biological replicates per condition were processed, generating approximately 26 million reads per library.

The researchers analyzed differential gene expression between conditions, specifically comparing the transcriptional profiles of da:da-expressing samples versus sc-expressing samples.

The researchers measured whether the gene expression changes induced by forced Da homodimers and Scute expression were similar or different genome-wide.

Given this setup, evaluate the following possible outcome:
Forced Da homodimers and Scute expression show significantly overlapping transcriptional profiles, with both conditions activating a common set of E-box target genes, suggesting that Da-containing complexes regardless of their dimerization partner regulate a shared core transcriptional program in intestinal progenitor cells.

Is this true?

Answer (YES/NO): NO